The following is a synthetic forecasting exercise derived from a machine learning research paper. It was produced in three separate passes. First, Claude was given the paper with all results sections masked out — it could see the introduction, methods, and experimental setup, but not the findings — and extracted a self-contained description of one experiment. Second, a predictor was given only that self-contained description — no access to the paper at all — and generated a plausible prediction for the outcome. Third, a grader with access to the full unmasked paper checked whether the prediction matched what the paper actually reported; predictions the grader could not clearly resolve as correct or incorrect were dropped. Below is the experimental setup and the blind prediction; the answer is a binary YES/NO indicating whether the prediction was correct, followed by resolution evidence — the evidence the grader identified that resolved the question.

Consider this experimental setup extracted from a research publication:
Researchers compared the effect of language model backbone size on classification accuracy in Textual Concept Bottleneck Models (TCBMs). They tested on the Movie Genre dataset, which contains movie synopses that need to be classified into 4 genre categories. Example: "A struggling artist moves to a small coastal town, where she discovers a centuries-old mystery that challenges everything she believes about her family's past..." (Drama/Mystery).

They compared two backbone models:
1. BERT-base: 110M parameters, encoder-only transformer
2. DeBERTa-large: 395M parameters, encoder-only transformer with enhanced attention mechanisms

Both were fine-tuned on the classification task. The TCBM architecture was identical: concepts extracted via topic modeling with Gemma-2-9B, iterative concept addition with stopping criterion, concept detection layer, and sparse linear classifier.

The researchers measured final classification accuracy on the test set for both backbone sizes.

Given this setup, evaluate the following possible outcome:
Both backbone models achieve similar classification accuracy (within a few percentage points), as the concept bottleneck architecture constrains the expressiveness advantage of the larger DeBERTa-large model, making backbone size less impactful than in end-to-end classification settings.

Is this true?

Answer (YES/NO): YES